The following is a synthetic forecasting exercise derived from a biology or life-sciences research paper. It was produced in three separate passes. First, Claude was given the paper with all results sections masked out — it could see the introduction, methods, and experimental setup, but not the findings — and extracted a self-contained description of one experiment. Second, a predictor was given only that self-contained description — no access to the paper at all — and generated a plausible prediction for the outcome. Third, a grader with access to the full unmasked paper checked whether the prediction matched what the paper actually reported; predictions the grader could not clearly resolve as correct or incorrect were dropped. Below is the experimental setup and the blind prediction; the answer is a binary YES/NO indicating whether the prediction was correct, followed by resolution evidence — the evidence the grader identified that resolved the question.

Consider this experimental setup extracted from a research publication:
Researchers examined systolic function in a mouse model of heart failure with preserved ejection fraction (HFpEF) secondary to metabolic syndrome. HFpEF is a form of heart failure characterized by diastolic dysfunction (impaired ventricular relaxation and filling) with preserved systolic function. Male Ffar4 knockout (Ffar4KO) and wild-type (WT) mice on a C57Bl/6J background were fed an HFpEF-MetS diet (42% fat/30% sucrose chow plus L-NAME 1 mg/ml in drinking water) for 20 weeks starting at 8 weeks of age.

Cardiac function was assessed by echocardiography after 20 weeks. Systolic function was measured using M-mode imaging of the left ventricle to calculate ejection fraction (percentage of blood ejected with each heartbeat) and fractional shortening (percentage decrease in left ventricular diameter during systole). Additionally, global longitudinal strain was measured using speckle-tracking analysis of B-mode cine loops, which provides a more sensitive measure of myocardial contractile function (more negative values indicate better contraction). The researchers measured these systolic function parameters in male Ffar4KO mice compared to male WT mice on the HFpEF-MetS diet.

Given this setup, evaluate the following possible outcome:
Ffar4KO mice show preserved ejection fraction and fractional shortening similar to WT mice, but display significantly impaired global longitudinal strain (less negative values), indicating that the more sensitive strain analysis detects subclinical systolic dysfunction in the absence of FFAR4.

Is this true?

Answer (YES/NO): YES